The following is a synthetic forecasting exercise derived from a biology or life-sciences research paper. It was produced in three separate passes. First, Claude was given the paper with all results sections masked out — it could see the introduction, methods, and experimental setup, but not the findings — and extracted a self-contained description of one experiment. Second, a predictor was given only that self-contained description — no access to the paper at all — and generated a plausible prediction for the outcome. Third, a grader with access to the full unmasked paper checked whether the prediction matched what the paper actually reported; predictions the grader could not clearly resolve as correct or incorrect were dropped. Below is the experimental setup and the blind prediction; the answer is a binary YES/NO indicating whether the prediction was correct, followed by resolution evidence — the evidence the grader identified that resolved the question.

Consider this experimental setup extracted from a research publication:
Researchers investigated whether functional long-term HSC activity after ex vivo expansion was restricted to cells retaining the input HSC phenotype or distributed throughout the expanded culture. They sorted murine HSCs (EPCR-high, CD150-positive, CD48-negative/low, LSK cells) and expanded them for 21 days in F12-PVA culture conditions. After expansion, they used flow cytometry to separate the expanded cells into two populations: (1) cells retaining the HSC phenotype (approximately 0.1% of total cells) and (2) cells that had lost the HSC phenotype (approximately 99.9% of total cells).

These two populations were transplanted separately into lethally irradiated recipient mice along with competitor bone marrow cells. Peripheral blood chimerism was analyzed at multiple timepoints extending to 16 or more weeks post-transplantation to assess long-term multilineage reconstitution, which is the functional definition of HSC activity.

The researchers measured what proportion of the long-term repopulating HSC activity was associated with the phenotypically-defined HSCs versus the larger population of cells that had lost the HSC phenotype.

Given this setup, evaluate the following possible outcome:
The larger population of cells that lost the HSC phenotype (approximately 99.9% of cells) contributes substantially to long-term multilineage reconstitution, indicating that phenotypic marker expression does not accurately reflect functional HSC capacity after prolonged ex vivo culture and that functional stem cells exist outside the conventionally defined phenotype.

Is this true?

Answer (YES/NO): NO